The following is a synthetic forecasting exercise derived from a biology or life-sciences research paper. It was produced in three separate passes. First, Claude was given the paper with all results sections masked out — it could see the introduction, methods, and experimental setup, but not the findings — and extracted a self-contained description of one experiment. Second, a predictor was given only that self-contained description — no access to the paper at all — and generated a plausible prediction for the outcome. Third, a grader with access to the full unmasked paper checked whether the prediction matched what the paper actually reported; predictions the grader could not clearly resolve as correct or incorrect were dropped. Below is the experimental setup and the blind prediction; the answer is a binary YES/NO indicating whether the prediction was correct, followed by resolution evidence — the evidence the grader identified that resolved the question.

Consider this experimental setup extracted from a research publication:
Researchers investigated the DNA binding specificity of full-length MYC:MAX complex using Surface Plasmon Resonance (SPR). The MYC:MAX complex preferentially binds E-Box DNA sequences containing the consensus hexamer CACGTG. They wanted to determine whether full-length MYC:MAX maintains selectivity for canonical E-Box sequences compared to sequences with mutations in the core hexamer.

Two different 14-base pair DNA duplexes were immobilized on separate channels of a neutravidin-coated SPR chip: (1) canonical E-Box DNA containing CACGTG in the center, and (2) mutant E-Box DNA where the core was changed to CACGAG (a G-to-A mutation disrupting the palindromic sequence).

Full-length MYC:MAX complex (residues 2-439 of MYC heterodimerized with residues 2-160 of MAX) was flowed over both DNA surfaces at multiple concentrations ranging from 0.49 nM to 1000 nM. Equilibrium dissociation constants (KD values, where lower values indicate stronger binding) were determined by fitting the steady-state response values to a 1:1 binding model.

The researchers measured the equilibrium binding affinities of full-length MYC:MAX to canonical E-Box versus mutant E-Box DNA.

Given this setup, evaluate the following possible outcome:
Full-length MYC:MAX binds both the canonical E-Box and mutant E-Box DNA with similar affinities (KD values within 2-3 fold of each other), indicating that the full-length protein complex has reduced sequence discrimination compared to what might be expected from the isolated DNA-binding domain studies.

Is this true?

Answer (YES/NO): NO